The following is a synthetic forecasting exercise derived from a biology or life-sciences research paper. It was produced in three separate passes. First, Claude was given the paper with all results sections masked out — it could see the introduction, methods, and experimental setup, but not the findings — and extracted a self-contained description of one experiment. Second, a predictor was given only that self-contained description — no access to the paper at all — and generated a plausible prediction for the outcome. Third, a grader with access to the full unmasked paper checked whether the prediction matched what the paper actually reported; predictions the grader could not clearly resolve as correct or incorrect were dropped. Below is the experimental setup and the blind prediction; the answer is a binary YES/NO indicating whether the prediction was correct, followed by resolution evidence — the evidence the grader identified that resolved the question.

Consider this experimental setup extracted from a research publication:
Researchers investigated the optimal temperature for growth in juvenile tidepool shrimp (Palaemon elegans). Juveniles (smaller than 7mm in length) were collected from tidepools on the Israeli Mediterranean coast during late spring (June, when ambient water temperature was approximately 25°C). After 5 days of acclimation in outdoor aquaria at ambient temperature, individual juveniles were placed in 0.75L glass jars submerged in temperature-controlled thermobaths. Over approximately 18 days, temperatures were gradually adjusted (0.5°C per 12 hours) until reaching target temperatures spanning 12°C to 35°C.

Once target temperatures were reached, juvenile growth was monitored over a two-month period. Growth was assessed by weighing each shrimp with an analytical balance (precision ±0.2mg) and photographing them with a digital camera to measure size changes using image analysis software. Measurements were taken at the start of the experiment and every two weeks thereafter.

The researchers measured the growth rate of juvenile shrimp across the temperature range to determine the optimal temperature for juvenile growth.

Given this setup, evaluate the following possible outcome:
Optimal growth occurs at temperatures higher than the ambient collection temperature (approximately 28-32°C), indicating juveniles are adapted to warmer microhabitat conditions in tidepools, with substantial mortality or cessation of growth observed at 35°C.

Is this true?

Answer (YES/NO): NO